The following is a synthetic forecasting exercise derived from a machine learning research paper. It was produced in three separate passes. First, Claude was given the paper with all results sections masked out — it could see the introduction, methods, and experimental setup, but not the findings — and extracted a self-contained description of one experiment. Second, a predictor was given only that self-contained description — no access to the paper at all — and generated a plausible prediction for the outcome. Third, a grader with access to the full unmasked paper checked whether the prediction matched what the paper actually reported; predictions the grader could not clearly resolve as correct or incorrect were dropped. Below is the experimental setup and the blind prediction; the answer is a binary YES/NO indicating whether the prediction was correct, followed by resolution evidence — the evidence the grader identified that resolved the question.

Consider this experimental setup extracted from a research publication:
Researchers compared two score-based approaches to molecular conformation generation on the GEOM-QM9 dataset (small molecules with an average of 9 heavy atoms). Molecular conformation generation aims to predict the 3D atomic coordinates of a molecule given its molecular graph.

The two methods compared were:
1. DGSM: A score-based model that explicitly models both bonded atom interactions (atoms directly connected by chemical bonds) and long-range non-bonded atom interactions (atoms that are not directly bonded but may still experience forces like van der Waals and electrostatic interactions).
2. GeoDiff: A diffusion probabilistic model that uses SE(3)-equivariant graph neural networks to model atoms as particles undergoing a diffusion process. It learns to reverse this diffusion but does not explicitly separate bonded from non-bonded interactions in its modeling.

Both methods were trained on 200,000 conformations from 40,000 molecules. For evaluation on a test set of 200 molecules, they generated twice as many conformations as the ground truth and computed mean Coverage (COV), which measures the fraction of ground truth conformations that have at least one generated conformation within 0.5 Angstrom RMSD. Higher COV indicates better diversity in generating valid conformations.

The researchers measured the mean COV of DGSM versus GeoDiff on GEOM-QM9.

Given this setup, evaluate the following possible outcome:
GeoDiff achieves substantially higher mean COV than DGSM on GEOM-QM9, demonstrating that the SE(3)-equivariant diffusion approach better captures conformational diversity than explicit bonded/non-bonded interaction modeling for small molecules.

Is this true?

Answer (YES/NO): NO